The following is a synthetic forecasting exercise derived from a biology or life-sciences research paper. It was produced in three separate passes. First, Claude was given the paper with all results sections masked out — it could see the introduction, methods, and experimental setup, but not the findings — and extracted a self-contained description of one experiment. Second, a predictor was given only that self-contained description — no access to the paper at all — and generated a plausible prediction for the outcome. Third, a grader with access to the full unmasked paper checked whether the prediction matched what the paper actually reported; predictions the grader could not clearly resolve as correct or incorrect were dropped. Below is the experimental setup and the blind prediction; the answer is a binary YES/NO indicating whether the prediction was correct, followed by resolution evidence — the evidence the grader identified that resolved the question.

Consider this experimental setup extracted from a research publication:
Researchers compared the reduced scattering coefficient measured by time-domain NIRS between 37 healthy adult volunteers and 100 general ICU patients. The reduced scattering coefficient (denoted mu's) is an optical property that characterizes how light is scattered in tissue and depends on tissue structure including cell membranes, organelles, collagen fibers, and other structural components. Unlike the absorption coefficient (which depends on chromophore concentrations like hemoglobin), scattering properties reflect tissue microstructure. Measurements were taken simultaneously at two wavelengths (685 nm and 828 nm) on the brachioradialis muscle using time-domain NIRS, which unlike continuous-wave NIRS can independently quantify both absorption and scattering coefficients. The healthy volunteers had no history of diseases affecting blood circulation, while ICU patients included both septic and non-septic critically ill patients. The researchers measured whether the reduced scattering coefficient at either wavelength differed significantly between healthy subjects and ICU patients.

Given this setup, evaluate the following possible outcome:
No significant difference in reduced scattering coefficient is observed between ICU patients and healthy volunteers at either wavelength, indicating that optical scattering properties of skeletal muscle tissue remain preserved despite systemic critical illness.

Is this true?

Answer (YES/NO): NO